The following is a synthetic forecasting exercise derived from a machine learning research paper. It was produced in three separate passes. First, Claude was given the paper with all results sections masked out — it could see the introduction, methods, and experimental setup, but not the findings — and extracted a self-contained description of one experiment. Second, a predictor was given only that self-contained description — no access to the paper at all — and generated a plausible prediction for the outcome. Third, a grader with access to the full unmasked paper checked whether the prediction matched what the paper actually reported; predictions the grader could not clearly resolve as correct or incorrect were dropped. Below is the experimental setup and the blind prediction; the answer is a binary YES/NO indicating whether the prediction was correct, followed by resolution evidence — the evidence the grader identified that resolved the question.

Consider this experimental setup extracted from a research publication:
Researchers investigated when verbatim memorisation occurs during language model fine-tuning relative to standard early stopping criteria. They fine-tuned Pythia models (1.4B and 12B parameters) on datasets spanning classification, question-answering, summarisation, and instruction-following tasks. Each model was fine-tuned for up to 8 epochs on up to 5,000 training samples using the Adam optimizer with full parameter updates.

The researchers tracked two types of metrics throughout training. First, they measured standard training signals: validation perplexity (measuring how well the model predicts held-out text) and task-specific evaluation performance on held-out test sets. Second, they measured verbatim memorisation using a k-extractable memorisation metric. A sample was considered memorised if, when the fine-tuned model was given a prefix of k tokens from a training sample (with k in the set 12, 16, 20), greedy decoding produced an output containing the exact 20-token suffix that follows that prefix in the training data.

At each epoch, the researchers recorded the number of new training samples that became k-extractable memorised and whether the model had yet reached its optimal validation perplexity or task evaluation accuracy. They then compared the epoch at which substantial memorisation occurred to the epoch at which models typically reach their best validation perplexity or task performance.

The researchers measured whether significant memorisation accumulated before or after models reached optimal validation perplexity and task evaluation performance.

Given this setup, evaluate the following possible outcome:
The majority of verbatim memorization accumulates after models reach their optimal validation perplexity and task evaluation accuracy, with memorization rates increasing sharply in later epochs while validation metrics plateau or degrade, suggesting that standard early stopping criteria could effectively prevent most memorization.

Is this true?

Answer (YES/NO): NO